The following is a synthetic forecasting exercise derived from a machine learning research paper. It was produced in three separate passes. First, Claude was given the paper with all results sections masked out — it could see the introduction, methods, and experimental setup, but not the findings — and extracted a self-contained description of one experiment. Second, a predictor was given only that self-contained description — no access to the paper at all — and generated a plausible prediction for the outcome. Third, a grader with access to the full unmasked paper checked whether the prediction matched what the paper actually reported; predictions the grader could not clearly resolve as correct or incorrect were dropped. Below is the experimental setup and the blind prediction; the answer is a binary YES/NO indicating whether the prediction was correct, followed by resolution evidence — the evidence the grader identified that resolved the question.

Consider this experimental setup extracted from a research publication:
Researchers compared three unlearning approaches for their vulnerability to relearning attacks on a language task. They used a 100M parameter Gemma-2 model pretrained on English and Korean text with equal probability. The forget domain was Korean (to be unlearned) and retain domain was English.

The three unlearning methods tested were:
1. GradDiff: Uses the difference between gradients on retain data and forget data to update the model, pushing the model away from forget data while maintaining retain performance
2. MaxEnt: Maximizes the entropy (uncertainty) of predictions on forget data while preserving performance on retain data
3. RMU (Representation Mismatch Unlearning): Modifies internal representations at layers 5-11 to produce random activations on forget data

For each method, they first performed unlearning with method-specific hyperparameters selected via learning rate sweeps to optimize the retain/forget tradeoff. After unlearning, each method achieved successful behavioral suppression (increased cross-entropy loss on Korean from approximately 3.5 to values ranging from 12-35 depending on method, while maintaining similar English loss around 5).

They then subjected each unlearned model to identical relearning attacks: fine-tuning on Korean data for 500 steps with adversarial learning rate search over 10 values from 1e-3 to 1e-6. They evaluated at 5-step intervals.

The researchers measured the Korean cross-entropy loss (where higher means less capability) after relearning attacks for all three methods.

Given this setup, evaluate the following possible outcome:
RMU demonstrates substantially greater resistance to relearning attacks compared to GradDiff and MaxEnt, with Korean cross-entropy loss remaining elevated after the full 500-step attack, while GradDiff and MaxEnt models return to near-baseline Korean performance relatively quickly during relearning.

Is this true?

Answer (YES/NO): NO